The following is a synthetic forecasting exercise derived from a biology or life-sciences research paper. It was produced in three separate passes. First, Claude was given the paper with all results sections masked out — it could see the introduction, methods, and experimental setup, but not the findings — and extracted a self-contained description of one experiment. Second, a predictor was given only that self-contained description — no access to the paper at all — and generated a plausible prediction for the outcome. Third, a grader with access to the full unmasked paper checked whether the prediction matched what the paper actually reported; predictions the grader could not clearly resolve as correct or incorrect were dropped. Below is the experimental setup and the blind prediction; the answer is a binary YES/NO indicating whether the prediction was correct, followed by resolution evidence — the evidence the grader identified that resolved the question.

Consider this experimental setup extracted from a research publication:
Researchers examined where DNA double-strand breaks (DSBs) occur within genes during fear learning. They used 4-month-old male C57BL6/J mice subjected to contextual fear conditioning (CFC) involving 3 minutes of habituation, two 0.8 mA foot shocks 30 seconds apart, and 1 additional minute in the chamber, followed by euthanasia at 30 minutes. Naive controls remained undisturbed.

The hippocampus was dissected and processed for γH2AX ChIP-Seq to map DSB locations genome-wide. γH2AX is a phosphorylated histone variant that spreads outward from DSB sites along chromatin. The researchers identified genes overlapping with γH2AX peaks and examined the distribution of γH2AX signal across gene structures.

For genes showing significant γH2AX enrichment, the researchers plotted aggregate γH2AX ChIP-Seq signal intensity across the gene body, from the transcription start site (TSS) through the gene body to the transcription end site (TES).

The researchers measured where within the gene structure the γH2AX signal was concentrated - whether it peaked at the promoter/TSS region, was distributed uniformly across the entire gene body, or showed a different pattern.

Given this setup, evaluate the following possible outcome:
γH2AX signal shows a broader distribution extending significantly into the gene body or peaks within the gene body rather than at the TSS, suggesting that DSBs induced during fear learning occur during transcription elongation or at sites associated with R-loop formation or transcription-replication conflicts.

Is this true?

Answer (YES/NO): YES